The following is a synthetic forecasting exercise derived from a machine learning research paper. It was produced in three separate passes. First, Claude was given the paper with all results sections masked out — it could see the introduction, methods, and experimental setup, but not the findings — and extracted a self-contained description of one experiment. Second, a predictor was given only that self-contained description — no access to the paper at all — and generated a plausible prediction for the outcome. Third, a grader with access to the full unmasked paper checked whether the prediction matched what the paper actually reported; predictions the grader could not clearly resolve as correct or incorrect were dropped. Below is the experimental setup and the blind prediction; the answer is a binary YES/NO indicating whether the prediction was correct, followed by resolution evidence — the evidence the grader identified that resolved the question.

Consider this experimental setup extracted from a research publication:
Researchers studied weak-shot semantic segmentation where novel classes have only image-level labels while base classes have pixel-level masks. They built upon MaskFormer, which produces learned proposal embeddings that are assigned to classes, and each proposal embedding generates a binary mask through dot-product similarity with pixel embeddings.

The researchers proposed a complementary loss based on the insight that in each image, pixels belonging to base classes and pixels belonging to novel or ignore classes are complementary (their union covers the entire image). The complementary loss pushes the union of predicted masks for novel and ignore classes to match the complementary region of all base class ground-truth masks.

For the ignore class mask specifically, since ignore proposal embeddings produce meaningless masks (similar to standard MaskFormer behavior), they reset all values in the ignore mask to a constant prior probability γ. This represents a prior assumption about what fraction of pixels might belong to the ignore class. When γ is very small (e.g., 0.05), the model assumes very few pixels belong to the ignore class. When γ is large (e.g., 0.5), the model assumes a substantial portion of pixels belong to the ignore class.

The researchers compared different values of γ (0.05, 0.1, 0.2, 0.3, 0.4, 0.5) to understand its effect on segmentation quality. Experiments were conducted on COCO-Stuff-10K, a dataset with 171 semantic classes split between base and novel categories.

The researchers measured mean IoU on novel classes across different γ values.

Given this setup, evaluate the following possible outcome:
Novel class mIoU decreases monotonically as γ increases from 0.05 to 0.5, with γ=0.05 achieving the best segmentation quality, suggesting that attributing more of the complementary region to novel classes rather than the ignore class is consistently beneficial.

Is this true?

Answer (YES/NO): NO